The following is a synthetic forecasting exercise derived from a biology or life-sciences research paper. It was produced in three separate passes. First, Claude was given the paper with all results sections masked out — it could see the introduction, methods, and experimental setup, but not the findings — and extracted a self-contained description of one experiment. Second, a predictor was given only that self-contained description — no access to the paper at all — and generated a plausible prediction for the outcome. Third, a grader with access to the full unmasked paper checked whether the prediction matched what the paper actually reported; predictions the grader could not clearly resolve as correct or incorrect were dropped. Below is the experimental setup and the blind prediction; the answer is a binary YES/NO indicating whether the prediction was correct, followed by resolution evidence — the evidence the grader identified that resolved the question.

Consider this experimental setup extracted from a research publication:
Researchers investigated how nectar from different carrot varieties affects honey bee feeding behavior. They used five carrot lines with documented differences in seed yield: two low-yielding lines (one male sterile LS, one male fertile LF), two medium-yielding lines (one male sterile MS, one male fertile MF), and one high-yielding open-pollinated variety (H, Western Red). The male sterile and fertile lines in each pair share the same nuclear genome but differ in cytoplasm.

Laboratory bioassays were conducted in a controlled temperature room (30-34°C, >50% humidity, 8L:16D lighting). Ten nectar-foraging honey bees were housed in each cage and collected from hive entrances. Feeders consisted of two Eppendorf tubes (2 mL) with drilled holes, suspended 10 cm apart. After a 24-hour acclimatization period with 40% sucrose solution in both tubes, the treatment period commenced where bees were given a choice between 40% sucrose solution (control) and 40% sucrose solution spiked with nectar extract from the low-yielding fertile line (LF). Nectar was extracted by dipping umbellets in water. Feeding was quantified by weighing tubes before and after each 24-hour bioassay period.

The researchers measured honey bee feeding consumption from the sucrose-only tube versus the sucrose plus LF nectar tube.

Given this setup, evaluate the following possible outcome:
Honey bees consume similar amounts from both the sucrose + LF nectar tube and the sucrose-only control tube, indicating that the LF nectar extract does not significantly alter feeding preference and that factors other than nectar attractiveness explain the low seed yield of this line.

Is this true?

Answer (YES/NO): NO